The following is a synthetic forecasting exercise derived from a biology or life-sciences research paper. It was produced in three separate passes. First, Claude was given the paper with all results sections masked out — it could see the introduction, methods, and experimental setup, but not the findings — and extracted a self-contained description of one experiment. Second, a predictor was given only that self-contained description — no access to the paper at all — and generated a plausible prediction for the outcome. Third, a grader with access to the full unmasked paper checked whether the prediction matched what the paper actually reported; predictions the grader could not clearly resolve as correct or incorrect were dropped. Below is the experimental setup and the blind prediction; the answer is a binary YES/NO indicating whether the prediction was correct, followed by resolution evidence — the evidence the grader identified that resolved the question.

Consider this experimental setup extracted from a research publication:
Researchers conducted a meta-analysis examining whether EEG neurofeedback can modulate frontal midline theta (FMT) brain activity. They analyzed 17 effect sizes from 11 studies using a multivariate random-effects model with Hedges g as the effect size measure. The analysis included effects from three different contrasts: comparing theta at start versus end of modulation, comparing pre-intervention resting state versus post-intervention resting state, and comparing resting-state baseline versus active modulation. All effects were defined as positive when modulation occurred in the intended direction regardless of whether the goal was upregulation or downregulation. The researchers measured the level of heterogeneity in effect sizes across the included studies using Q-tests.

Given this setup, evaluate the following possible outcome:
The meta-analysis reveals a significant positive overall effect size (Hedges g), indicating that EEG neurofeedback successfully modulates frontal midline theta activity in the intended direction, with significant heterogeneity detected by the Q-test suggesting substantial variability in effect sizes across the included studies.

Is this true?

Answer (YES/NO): YES